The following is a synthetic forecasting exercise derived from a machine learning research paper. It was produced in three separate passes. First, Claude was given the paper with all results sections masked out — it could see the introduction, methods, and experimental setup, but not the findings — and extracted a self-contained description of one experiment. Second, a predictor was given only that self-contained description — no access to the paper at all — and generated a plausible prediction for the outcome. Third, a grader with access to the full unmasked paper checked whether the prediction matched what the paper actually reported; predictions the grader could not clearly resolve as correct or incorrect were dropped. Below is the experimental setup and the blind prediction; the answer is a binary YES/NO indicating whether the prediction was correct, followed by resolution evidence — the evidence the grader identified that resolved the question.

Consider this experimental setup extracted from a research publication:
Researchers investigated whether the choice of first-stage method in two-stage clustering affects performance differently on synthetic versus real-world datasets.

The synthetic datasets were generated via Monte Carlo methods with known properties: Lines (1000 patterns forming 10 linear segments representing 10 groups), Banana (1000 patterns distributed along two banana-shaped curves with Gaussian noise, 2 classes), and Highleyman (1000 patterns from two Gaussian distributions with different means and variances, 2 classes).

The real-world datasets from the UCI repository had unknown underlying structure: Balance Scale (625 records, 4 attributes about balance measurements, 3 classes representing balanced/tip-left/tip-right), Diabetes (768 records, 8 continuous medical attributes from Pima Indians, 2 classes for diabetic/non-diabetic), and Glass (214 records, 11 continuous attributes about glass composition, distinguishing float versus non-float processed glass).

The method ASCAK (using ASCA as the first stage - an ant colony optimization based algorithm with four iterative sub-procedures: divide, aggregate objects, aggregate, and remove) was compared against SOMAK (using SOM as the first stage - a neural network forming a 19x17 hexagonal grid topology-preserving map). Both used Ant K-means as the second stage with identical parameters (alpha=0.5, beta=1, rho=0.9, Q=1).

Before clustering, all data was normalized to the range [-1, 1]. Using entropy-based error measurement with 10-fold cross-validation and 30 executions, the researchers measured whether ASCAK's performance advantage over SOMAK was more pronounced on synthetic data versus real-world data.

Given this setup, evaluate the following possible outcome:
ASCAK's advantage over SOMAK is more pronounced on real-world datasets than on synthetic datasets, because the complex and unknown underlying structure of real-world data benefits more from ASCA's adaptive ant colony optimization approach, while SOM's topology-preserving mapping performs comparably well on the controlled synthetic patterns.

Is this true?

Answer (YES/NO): NO